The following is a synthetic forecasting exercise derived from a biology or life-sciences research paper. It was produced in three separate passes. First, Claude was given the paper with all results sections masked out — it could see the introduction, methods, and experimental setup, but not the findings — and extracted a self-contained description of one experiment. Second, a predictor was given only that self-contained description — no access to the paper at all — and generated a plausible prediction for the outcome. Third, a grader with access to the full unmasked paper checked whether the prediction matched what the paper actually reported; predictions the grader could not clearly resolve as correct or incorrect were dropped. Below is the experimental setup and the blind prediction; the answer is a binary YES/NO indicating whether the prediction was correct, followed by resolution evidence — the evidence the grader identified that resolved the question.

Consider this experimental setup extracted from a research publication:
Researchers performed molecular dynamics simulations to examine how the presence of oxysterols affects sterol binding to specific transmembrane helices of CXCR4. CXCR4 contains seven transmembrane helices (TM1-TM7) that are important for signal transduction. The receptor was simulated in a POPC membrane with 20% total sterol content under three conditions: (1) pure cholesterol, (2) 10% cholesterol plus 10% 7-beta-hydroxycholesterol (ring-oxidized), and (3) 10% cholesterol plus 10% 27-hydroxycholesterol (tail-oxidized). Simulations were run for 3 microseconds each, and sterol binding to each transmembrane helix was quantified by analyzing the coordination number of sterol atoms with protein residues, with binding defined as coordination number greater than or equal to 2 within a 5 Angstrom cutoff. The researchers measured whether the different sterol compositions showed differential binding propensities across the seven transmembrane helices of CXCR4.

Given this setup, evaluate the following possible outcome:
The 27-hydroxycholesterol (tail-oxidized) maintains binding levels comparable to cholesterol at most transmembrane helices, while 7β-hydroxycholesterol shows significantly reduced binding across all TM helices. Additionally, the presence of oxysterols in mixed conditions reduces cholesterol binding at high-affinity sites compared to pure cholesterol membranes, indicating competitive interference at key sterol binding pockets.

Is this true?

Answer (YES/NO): NO